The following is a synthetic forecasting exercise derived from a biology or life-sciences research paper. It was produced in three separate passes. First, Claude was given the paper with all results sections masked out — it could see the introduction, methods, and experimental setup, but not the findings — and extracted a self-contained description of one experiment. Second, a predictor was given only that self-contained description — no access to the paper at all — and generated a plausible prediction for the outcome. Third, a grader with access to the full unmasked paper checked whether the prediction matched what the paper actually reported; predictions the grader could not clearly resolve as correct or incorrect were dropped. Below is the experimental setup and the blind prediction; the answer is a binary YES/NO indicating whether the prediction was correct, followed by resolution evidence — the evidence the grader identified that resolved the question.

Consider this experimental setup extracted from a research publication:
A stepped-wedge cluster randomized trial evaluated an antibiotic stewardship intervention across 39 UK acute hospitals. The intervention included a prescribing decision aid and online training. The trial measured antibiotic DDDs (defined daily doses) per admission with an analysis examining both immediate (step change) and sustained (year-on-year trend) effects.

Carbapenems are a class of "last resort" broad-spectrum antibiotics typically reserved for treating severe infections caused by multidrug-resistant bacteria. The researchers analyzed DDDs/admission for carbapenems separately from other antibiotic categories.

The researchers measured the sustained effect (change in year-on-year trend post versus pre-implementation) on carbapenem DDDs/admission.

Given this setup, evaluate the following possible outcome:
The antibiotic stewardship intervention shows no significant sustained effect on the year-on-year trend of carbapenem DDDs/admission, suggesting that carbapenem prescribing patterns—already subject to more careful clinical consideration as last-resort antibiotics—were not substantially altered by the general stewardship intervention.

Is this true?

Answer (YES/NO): NO